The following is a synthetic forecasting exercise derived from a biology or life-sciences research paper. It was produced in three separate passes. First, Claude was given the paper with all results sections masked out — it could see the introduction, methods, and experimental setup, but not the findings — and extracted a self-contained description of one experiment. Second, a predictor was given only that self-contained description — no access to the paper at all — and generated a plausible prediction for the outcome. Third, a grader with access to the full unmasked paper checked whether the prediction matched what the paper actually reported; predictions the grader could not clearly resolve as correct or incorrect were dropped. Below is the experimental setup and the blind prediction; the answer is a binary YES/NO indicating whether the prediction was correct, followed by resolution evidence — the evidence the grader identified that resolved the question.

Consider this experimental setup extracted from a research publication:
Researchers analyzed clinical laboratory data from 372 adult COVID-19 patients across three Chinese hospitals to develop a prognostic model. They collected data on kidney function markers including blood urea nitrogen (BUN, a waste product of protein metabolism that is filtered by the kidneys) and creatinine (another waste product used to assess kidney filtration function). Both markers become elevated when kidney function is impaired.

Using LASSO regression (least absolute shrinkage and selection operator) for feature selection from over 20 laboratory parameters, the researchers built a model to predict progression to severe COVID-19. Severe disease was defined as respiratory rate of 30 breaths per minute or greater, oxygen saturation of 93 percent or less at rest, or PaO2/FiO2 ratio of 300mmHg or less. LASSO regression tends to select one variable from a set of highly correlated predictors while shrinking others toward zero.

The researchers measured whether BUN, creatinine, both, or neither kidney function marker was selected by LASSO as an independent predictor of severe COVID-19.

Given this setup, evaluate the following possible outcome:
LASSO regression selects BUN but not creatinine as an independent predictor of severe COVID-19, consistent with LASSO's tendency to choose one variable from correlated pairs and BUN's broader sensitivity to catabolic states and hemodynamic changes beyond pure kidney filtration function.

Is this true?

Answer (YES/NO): YES